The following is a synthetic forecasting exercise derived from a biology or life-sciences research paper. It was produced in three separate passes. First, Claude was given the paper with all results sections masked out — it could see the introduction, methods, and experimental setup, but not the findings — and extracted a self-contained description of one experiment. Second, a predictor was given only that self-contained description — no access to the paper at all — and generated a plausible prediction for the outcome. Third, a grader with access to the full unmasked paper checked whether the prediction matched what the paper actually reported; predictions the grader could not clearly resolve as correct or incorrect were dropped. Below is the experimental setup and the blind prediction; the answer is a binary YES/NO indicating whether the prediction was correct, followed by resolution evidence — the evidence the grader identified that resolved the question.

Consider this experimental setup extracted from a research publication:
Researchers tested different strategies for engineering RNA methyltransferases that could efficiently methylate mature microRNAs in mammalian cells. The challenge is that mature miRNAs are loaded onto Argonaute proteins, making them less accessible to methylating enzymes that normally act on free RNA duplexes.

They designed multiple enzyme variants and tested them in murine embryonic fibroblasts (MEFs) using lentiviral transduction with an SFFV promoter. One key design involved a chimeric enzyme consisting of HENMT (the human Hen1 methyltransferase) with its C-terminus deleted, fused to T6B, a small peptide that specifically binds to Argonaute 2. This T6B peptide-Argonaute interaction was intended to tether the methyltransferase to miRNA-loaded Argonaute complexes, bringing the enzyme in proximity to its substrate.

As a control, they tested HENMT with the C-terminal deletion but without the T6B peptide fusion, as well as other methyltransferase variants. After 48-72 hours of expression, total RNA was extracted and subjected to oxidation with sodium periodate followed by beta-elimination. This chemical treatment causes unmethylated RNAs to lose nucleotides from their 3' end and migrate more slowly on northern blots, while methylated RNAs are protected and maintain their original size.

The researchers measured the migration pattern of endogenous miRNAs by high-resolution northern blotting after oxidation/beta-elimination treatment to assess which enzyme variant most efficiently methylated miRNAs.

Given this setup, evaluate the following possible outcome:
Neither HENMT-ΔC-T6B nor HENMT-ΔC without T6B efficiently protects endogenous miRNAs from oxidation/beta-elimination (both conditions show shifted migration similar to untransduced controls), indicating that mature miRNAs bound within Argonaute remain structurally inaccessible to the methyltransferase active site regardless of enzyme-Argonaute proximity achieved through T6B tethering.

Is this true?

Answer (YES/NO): NO